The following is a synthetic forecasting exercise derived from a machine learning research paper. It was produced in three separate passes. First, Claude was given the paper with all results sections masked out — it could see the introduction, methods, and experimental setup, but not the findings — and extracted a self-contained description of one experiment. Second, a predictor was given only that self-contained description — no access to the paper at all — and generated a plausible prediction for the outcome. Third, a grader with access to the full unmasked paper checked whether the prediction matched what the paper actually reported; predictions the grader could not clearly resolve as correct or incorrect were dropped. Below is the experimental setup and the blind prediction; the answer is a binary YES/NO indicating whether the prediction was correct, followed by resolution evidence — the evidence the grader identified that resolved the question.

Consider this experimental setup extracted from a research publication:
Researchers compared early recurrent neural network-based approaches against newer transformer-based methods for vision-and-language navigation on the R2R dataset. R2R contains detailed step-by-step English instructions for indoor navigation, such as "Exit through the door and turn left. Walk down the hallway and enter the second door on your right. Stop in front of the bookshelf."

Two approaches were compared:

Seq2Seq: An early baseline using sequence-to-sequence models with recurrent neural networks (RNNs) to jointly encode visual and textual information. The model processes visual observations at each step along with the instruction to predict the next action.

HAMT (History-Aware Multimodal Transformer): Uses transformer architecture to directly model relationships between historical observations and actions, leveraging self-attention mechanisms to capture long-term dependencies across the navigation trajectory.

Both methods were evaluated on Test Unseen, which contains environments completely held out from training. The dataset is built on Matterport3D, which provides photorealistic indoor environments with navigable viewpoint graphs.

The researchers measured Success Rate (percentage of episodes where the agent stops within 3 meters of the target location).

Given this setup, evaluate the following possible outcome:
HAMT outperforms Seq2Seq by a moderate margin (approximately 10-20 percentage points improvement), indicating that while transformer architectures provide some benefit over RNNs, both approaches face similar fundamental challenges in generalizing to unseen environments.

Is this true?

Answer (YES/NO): NO